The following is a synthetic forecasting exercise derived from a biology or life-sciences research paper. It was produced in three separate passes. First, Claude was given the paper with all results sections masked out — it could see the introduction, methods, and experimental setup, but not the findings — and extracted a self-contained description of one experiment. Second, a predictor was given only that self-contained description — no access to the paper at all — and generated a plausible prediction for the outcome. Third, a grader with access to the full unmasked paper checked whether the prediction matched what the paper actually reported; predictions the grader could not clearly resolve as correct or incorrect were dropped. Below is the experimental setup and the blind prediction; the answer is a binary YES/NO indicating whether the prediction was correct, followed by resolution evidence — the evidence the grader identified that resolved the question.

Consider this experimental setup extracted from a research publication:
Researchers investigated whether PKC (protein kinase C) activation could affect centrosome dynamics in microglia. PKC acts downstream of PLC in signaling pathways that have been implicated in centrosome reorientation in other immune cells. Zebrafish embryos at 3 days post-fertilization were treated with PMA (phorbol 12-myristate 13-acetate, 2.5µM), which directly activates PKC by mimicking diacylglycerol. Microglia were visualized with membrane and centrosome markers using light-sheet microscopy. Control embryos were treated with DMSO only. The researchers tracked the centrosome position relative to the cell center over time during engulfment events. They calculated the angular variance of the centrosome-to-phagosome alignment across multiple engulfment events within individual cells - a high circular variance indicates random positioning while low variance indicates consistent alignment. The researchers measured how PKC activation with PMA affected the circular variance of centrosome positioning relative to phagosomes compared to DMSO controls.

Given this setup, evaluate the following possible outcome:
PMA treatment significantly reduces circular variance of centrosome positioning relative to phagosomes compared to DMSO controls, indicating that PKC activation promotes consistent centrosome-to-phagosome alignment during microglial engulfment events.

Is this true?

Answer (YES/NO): NO